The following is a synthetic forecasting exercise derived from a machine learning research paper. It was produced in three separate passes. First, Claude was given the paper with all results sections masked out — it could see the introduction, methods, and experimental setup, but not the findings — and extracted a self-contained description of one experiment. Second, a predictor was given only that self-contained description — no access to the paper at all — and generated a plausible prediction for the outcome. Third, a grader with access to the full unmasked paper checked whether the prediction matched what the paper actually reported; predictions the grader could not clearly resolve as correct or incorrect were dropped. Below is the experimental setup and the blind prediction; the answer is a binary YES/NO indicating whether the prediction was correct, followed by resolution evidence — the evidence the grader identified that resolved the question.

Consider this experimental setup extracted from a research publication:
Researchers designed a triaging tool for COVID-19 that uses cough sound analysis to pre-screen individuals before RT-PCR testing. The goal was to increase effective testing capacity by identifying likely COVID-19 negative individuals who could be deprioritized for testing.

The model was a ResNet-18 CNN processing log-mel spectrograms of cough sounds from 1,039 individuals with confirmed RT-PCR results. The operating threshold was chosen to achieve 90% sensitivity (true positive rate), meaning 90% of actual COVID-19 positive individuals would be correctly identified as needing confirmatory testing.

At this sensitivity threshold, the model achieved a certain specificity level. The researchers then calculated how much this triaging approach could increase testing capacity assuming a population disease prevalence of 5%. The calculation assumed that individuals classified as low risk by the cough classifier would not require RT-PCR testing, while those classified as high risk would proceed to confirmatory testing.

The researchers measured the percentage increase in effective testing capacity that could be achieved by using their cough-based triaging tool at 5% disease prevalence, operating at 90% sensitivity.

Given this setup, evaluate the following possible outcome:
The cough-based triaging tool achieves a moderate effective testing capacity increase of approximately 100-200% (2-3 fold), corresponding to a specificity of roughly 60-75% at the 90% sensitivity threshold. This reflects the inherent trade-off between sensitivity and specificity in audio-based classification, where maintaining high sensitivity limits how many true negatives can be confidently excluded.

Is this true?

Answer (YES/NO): NO